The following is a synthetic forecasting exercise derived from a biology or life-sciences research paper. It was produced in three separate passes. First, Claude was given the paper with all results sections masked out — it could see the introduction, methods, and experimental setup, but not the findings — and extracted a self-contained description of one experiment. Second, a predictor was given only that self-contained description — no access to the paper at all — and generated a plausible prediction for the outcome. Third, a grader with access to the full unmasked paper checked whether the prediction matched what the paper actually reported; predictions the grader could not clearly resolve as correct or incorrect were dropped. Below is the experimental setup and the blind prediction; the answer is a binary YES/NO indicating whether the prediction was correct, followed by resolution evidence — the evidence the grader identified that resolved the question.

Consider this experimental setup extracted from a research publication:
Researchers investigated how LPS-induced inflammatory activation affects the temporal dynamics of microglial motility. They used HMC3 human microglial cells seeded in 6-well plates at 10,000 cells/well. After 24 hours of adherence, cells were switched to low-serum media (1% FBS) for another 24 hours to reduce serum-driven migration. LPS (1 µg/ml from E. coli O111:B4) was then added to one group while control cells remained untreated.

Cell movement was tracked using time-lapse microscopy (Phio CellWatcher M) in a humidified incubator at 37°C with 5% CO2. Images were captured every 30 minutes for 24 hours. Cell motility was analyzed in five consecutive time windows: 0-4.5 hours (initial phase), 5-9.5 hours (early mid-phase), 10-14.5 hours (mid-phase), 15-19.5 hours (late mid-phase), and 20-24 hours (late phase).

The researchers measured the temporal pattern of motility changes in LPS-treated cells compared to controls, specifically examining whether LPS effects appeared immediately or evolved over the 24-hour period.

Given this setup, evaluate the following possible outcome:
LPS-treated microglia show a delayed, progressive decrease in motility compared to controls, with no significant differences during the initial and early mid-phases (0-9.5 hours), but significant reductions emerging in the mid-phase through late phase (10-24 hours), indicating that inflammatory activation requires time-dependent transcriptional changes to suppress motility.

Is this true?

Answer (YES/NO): NO